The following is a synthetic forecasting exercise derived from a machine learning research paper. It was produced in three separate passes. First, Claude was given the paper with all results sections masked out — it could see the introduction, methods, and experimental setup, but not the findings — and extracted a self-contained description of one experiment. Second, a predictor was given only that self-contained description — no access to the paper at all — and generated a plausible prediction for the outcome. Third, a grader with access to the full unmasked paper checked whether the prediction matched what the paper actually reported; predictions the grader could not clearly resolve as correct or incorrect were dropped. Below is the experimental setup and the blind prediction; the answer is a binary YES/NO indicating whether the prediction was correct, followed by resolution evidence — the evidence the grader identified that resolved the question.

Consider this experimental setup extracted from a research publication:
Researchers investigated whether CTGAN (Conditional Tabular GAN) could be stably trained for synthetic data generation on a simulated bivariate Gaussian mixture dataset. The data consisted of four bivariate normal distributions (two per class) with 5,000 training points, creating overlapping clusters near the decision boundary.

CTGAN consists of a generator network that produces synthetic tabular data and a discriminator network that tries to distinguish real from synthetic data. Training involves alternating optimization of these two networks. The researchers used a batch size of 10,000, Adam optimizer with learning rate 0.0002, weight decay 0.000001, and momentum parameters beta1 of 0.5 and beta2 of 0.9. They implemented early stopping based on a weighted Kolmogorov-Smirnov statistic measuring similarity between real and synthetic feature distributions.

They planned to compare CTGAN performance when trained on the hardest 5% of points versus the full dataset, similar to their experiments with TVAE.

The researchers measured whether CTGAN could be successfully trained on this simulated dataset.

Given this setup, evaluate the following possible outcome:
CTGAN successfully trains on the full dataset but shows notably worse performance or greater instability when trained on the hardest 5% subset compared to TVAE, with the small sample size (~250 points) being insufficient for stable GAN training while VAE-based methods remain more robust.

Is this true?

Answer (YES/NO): NO